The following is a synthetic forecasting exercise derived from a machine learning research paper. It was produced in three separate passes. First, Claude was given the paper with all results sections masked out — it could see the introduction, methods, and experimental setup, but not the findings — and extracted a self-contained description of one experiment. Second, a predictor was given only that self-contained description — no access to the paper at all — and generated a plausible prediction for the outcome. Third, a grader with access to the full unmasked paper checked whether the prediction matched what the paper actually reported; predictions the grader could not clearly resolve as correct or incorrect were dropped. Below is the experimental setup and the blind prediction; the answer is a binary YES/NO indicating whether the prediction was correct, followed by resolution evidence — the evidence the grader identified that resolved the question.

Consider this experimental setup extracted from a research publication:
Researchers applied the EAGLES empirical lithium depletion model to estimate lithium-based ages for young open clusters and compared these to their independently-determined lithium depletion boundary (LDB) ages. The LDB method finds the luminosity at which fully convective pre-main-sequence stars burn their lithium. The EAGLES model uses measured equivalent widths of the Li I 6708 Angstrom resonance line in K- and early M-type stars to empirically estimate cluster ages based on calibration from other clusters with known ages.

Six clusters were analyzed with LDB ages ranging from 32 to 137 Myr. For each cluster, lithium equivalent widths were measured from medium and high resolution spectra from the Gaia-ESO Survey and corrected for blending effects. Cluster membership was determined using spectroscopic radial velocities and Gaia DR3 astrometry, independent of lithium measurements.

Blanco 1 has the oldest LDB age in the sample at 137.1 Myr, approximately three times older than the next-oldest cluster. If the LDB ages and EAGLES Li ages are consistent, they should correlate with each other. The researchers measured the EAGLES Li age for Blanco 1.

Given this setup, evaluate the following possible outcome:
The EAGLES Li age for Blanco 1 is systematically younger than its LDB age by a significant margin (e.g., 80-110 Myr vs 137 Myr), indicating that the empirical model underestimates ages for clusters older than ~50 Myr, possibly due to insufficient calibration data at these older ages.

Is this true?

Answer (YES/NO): YES